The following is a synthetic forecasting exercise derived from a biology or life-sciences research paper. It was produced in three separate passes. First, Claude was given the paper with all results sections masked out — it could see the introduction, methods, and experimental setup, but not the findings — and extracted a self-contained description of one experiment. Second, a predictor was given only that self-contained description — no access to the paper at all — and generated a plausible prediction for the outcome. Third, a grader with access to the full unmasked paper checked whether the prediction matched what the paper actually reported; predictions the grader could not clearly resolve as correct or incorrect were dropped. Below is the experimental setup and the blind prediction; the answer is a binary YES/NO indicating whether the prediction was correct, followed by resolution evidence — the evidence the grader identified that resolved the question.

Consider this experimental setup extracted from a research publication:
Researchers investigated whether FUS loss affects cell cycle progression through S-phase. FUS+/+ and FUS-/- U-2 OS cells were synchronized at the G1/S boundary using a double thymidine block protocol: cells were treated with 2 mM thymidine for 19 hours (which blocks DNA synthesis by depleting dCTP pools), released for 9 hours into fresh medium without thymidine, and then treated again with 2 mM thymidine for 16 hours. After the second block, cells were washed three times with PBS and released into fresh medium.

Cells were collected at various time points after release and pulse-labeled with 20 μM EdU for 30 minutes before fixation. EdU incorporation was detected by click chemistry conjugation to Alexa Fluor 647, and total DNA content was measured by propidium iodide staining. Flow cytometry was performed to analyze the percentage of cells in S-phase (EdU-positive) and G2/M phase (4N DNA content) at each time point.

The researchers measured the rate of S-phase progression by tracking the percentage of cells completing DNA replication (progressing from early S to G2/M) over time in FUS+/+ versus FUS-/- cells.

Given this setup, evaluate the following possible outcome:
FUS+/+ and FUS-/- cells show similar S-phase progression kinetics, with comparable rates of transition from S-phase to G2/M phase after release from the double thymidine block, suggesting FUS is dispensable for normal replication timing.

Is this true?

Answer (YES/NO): NO